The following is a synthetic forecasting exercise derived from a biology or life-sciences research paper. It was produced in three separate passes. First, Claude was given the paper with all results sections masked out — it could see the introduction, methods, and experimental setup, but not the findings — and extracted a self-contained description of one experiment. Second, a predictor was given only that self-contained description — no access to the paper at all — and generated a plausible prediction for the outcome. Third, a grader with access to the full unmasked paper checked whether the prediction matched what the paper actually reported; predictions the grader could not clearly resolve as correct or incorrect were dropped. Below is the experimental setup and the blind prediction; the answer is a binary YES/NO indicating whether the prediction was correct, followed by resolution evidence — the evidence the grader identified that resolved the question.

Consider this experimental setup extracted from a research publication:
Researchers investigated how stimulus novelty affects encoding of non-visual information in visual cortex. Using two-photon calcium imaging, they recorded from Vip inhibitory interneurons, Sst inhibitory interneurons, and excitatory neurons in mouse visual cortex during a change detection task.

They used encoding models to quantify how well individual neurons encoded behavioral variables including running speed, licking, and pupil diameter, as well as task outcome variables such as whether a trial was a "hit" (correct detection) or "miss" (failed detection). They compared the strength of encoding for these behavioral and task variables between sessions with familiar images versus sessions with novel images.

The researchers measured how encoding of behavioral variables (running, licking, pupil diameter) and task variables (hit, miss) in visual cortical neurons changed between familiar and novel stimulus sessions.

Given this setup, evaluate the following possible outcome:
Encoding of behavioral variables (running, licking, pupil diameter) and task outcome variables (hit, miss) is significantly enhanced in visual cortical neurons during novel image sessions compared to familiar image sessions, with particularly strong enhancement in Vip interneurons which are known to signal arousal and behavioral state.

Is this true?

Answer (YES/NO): NO